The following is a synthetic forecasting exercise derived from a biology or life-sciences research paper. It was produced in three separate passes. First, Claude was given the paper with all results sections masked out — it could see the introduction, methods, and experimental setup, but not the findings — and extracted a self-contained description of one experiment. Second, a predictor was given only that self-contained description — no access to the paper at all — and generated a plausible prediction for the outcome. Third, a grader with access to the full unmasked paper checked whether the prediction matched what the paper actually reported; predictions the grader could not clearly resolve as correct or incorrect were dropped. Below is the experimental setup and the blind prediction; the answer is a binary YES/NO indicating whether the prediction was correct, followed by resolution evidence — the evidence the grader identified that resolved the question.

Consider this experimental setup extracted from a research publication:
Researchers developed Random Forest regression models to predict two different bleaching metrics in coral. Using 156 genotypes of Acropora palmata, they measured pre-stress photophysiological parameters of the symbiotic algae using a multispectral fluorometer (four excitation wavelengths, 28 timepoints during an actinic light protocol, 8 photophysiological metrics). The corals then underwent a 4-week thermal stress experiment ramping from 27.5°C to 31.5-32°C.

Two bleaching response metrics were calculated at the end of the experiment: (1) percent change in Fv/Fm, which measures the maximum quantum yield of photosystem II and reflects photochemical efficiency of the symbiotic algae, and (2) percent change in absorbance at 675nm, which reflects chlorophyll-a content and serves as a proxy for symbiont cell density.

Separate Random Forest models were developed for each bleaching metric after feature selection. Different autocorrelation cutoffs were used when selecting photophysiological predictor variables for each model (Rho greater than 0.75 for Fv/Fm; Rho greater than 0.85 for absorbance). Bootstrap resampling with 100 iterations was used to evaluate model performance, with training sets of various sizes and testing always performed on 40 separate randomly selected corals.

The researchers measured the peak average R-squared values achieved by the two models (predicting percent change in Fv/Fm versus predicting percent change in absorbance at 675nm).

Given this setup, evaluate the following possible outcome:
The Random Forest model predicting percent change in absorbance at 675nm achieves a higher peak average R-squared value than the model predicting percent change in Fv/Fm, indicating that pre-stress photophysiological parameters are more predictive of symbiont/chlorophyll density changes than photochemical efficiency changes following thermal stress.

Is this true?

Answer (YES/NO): NO